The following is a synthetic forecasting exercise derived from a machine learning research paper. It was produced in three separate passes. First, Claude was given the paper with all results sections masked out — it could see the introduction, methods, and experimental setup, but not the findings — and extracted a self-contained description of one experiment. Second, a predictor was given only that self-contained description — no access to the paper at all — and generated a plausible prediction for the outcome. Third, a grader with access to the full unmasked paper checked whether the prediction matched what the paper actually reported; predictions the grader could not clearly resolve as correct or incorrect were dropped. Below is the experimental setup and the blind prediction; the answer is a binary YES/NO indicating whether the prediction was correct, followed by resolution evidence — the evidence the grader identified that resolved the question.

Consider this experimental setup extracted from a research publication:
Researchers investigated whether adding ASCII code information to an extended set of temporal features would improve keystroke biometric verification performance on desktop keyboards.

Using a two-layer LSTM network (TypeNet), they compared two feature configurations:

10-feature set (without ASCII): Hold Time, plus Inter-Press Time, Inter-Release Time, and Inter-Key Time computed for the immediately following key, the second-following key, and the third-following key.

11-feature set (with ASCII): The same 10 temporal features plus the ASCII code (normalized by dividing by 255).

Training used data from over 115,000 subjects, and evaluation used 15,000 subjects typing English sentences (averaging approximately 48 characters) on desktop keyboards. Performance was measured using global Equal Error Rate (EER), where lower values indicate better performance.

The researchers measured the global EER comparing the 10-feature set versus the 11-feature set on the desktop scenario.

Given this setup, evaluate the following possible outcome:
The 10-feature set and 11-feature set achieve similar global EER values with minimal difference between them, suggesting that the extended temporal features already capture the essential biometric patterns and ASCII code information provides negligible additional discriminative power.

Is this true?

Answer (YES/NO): NO